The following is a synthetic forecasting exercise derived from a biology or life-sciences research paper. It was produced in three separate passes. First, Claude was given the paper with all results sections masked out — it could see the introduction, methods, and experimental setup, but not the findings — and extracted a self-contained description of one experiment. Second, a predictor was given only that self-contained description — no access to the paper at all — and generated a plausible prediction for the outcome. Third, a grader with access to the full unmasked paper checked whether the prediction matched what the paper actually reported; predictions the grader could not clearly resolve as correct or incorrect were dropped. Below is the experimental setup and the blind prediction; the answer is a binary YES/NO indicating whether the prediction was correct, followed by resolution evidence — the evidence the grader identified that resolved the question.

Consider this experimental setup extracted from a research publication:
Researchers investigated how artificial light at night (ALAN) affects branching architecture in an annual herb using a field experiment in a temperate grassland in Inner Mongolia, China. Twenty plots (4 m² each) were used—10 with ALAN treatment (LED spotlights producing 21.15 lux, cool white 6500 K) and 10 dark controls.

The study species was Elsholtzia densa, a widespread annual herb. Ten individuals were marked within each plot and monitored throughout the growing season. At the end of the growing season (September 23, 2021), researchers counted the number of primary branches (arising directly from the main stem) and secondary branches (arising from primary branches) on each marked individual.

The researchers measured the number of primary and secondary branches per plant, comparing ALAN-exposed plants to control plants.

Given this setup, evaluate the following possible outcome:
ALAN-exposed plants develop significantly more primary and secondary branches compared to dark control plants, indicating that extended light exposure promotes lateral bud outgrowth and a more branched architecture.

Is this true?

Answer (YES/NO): NO